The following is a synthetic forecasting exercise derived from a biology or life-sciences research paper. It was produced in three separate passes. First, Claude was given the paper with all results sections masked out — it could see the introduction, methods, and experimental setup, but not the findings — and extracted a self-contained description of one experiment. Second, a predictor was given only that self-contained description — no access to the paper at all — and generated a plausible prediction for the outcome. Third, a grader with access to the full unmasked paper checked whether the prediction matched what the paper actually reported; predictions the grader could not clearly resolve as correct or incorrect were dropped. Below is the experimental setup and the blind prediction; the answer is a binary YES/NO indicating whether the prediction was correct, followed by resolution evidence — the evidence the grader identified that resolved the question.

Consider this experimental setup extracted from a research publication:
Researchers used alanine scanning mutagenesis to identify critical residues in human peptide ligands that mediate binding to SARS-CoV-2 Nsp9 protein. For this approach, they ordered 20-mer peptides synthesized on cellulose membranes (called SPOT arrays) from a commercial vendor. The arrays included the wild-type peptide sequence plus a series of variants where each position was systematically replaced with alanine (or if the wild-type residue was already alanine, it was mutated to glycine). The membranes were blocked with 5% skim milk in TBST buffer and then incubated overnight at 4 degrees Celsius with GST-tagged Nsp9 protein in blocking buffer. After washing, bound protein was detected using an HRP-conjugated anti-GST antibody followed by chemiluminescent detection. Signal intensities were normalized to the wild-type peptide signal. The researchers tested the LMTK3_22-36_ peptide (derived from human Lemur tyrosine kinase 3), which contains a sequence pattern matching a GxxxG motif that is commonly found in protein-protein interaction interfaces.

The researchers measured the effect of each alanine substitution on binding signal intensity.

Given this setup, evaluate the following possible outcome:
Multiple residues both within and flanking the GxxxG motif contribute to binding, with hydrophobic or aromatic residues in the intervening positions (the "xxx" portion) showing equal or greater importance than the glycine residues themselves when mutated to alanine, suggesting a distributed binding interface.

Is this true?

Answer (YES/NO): NO